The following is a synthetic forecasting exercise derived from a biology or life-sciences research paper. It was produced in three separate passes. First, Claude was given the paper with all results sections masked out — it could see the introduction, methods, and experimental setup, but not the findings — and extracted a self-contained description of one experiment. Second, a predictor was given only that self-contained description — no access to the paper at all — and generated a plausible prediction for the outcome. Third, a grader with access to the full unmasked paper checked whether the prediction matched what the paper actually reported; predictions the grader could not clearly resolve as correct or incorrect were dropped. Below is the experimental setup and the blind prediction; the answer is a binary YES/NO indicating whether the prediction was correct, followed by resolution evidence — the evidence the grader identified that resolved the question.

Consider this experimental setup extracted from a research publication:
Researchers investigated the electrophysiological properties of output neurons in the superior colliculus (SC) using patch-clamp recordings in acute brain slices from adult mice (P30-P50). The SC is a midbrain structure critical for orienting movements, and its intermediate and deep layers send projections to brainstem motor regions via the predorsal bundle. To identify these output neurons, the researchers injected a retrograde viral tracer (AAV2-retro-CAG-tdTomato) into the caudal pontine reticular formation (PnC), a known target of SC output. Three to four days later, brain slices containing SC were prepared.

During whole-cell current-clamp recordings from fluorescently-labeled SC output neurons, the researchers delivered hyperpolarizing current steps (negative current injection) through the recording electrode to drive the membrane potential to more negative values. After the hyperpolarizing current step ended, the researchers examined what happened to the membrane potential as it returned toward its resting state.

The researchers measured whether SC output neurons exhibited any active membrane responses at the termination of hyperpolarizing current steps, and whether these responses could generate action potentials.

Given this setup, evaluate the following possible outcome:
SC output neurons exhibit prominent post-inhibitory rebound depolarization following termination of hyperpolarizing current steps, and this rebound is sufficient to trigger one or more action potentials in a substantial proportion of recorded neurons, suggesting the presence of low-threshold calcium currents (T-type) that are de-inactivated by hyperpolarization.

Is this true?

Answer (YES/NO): YES